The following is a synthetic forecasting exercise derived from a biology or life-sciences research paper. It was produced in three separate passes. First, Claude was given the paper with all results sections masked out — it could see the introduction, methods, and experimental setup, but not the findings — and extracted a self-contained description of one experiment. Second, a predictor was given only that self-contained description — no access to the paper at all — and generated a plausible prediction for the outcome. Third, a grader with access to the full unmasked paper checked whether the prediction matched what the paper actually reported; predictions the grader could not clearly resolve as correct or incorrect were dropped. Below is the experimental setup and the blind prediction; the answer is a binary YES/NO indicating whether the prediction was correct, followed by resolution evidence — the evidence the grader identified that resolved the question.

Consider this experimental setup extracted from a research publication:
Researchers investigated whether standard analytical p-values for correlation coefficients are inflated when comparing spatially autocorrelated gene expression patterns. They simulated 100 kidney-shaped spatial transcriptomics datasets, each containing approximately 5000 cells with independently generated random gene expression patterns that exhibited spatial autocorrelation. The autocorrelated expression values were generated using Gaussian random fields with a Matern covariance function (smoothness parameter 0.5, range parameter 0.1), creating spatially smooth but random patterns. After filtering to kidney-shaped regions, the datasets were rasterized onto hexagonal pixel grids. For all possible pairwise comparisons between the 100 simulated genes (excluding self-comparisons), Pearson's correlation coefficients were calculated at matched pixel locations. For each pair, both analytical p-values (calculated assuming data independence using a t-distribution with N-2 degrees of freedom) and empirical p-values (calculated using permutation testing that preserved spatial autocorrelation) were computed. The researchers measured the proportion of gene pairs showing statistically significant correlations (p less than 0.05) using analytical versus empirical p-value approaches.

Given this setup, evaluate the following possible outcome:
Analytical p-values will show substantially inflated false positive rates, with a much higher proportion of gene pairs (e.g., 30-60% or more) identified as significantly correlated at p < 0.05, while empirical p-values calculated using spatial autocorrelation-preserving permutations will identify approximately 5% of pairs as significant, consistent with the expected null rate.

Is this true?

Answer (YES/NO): YES